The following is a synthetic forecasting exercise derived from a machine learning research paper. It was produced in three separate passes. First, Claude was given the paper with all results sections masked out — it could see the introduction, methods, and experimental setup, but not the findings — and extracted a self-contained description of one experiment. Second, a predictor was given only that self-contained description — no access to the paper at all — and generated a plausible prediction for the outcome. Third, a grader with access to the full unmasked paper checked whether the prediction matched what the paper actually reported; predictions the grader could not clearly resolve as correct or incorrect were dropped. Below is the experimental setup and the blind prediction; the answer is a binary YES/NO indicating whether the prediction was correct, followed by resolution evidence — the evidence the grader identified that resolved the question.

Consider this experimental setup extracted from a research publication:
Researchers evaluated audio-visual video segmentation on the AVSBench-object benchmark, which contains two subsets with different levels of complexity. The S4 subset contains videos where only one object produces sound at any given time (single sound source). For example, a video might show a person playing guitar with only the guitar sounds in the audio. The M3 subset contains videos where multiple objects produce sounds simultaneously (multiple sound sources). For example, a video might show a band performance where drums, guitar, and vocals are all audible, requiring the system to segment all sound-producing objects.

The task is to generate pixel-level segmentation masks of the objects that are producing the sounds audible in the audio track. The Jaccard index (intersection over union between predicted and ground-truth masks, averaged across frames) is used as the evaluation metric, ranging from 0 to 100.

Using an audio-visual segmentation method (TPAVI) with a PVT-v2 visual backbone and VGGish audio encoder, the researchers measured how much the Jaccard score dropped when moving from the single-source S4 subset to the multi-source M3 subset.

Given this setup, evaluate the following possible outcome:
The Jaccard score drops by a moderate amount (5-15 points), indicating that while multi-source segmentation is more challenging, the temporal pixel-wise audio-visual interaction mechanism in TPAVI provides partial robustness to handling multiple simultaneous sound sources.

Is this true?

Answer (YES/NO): NO